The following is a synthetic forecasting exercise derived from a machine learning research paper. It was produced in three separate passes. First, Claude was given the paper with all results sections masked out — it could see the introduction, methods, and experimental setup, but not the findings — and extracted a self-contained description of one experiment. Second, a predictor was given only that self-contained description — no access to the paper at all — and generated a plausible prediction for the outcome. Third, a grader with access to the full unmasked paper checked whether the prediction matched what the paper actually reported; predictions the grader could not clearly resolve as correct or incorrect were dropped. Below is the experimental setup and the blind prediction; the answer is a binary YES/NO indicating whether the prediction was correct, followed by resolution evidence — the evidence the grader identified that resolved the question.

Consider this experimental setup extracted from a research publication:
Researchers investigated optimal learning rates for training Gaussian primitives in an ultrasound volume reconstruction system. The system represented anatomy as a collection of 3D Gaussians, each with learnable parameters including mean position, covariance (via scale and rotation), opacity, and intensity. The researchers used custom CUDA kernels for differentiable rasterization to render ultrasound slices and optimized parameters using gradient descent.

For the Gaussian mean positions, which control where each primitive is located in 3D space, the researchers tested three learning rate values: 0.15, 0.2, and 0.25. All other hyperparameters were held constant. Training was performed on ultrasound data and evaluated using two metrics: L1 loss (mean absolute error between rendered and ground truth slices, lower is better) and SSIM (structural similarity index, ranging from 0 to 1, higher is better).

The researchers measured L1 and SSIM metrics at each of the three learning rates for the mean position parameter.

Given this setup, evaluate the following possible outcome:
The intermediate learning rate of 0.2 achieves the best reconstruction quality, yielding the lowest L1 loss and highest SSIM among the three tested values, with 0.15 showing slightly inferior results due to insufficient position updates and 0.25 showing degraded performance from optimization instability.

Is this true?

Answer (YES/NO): NO